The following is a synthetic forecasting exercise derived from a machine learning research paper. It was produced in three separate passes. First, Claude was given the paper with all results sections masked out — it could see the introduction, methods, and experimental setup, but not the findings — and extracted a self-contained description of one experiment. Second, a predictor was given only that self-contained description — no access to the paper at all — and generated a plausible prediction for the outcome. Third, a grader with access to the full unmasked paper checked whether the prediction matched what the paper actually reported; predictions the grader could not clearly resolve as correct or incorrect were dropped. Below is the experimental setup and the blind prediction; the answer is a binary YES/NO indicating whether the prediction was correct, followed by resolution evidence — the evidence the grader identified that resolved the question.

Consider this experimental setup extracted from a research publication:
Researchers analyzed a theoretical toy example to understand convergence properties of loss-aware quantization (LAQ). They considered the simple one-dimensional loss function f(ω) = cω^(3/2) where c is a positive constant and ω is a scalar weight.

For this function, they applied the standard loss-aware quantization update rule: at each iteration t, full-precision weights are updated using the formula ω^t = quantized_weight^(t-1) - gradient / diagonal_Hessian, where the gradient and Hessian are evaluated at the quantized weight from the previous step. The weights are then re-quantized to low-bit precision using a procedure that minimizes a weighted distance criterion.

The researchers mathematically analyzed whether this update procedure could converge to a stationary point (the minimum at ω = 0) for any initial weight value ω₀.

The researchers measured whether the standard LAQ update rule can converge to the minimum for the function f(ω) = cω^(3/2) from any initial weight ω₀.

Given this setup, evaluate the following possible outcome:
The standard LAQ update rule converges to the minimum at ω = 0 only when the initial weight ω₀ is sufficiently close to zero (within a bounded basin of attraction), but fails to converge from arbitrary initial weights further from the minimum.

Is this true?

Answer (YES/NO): NO